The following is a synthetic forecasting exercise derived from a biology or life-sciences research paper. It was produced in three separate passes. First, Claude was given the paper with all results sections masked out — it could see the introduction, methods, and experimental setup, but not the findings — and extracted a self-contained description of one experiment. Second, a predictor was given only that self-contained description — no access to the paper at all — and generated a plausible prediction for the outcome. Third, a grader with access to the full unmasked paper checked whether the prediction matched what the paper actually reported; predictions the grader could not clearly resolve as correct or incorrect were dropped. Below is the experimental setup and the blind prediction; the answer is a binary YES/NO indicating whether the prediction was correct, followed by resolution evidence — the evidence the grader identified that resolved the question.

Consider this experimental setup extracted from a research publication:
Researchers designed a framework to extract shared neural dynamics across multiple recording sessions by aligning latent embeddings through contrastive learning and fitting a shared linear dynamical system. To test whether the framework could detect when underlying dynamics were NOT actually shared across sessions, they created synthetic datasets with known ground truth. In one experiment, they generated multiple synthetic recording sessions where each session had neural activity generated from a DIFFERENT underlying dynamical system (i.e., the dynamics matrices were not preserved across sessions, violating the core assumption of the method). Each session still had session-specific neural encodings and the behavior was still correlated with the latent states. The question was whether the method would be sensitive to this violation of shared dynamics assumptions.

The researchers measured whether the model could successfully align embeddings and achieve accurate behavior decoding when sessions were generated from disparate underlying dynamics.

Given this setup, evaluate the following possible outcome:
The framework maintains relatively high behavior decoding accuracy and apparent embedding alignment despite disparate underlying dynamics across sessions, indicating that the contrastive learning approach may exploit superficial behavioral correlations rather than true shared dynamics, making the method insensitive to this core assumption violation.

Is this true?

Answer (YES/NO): NO